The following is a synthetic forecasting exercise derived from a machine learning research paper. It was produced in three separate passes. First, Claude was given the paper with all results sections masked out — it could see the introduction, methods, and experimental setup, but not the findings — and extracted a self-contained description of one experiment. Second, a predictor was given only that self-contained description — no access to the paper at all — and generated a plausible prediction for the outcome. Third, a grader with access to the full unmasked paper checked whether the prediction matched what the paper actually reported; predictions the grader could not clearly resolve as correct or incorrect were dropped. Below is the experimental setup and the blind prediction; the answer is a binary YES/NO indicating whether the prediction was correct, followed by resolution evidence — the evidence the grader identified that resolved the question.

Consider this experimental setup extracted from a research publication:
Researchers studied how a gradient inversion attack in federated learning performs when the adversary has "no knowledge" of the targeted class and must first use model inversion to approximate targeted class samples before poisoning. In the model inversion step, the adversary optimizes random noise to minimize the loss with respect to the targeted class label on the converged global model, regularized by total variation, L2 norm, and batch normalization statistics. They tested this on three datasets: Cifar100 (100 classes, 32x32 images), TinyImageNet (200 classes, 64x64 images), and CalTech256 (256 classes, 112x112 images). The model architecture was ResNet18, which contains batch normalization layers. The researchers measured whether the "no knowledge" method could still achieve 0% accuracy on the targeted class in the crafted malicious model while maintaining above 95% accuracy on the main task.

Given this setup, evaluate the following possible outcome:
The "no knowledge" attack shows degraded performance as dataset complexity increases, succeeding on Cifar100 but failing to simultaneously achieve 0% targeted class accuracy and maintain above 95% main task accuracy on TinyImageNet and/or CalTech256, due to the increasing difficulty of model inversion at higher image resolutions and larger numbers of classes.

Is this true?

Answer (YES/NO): NO